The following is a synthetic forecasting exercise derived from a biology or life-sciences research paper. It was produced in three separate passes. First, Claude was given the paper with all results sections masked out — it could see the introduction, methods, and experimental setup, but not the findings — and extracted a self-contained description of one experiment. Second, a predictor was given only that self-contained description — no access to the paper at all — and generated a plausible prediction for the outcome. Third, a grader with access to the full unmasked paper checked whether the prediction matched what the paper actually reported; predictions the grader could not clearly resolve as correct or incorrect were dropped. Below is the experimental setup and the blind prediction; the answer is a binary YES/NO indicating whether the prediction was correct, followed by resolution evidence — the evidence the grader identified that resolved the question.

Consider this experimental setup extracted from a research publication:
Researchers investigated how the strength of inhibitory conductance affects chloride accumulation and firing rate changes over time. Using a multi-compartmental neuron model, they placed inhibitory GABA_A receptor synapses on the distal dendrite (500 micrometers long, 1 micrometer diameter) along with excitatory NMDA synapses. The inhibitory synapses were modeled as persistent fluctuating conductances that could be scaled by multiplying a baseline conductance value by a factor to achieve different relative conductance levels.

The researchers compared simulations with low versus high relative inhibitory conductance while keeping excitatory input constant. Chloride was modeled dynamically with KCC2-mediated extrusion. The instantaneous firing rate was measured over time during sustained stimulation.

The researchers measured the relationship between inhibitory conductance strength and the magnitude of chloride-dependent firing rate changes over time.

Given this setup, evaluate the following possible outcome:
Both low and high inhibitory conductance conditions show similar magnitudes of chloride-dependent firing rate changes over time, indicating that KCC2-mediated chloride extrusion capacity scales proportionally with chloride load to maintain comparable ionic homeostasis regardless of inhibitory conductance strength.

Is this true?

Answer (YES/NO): NO